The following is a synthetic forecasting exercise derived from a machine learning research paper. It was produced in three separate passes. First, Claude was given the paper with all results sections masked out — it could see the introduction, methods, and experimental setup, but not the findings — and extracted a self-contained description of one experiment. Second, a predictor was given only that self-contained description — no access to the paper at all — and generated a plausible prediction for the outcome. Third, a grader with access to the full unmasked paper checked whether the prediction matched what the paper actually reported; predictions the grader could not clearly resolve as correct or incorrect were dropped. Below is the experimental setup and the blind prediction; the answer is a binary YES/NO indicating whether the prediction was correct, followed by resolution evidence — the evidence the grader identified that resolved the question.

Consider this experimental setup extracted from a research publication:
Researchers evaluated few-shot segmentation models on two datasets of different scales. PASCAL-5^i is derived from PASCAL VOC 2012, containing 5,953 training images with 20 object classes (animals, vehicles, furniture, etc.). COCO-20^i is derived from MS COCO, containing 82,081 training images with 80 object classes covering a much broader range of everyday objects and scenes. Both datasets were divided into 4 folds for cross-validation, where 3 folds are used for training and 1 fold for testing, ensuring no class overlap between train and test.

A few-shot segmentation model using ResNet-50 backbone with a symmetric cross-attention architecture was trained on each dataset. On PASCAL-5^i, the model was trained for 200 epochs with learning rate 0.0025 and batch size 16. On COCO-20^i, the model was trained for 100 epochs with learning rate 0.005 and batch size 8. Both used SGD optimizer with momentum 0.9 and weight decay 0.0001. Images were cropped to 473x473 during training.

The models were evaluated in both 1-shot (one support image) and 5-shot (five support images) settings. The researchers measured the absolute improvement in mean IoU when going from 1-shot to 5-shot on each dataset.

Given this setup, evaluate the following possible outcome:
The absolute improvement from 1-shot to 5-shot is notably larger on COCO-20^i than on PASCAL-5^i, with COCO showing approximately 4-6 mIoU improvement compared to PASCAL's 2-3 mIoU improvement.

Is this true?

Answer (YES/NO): NO